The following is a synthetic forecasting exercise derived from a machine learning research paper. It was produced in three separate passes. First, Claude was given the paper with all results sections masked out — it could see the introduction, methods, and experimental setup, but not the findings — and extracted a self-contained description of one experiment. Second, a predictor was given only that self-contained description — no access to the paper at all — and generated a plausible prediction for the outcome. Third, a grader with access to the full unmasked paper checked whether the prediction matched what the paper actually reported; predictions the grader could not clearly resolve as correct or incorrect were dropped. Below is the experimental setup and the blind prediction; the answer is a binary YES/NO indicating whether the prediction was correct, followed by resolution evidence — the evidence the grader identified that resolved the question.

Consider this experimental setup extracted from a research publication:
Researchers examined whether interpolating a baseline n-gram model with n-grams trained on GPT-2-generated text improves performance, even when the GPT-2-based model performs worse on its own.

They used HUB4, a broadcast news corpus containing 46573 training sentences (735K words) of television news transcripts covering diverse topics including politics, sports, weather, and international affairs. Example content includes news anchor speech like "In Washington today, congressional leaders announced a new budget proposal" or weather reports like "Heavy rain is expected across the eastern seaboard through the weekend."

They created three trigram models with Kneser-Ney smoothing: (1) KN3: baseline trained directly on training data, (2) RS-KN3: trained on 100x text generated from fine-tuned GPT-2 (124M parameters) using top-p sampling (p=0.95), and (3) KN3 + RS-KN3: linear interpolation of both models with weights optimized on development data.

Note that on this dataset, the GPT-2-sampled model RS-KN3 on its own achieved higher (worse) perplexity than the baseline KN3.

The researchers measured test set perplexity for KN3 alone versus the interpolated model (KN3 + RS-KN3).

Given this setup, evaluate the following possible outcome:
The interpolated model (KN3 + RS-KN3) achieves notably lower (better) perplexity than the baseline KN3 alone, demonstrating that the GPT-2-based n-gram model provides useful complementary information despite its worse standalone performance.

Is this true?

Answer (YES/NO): YES